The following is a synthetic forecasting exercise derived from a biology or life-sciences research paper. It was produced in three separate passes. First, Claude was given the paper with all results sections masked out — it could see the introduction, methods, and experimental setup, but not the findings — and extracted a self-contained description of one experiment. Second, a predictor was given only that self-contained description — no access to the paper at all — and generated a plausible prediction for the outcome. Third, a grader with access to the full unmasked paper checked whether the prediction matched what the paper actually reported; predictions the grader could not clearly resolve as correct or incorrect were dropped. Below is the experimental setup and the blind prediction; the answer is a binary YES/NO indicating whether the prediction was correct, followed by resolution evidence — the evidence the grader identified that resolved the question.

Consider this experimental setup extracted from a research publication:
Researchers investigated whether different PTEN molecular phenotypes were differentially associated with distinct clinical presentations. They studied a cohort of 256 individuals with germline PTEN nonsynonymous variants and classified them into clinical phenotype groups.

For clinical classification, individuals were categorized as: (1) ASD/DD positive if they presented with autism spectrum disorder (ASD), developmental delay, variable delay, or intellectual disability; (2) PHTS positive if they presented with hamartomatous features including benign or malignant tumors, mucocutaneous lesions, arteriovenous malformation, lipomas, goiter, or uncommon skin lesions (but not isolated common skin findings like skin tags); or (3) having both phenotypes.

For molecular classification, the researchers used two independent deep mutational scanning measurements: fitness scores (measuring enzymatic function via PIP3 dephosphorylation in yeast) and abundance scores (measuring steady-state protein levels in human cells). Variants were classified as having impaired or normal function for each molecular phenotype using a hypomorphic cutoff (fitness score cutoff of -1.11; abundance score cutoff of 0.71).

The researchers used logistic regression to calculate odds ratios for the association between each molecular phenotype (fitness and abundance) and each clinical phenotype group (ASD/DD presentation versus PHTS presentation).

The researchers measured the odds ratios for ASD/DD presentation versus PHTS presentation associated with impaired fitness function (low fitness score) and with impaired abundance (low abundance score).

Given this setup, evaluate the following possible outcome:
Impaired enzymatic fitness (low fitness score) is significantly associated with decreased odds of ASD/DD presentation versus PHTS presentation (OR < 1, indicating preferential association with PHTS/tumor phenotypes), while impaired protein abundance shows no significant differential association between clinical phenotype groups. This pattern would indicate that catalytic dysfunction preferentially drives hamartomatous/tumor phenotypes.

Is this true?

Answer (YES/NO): YES